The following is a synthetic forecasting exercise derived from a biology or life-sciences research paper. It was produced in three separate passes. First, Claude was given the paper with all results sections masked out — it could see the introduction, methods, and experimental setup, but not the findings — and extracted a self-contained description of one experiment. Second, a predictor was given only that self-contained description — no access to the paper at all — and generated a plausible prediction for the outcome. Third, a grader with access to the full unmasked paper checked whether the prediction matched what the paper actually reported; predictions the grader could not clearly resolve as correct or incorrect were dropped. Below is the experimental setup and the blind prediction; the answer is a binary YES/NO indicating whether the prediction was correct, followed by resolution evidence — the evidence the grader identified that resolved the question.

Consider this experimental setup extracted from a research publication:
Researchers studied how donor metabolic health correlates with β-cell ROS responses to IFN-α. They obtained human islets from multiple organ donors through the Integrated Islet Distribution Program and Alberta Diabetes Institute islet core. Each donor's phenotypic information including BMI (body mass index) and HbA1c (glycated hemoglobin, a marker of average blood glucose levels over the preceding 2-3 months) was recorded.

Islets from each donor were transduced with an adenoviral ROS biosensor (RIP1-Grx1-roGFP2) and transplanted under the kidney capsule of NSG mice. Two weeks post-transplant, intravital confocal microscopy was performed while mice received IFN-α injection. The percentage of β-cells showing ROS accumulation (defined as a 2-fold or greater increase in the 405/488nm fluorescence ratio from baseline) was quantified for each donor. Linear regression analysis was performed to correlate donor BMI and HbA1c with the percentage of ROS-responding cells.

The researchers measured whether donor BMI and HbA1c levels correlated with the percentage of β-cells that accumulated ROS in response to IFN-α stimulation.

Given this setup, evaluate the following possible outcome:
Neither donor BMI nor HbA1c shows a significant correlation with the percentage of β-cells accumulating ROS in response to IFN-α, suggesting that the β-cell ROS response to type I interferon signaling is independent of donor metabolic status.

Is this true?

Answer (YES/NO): NO